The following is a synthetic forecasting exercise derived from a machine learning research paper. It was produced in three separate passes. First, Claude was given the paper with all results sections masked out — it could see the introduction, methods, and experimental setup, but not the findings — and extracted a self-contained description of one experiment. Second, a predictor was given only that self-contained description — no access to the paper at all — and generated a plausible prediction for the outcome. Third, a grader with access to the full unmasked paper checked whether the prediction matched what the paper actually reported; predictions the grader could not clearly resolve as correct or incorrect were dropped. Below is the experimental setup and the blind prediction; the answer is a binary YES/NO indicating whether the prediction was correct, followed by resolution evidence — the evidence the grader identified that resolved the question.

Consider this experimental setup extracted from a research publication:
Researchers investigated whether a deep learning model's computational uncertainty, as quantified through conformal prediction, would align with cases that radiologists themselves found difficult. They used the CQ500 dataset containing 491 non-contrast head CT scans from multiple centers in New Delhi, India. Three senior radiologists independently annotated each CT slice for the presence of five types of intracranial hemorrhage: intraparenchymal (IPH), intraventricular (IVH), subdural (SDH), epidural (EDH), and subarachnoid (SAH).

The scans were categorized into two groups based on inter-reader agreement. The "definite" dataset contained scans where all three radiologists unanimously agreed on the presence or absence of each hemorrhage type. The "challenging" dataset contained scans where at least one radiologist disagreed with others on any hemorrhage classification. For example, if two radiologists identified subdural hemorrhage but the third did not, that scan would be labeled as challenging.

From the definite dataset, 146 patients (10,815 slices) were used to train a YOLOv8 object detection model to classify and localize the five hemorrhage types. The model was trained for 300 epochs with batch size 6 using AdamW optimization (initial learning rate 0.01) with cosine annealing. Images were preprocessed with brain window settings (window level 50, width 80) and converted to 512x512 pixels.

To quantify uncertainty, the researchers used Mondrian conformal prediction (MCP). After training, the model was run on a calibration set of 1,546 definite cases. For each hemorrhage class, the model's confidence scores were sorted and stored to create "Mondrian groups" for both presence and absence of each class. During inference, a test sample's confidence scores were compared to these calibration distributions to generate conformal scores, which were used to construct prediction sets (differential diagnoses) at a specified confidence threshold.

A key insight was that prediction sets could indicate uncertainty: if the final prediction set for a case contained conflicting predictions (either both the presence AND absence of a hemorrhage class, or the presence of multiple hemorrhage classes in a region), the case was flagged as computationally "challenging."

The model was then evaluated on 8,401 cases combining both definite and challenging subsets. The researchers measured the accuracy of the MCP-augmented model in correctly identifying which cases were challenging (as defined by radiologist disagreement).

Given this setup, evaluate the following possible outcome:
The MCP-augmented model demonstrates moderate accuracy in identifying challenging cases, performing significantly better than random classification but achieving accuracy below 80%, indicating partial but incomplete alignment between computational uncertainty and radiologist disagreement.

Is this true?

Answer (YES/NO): NO